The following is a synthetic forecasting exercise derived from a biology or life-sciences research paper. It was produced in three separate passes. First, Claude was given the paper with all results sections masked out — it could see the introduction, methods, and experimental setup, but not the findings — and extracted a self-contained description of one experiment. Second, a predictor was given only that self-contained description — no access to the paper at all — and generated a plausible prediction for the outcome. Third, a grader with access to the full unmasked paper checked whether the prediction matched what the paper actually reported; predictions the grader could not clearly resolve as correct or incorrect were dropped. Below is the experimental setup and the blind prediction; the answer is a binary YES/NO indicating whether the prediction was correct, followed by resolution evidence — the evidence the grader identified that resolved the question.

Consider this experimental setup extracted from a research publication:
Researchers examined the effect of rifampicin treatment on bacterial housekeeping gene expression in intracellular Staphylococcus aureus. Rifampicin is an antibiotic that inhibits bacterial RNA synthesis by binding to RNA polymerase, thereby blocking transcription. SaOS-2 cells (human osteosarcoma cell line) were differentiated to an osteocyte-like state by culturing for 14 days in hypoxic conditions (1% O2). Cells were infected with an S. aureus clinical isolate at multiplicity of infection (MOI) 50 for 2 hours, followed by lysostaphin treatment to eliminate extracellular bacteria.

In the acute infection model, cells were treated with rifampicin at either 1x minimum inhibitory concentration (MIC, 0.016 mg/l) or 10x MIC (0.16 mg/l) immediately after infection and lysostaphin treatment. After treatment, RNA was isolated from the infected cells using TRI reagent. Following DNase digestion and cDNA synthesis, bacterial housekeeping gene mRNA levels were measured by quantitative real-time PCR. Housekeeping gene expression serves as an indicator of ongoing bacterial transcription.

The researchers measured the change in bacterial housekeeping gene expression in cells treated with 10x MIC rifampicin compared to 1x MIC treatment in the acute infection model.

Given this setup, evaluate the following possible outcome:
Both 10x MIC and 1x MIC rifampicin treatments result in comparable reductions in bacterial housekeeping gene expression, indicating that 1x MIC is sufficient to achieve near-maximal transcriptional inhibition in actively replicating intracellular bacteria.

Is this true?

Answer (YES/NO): NO